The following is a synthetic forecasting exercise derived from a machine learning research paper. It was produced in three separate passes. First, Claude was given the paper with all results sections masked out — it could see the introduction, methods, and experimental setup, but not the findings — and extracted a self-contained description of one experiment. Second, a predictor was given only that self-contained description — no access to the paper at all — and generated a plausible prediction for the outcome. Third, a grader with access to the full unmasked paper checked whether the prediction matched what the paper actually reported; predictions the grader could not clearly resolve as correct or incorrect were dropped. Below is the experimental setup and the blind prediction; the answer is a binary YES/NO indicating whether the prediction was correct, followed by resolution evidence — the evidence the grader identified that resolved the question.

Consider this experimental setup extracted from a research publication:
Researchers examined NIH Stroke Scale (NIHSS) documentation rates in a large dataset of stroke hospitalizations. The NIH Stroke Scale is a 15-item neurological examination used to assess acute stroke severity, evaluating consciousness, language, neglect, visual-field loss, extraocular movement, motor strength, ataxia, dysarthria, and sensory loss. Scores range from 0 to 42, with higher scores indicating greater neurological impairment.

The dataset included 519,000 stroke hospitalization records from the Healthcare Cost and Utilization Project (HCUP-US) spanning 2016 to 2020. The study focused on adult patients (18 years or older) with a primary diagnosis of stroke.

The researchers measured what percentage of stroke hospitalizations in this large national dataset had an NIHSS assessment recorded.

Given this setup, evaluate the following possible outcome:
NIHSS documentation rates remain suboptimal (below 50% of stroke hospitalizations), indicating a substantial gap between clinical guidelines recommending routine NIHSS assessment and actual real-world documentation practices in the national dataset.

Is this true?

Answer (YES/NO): YES